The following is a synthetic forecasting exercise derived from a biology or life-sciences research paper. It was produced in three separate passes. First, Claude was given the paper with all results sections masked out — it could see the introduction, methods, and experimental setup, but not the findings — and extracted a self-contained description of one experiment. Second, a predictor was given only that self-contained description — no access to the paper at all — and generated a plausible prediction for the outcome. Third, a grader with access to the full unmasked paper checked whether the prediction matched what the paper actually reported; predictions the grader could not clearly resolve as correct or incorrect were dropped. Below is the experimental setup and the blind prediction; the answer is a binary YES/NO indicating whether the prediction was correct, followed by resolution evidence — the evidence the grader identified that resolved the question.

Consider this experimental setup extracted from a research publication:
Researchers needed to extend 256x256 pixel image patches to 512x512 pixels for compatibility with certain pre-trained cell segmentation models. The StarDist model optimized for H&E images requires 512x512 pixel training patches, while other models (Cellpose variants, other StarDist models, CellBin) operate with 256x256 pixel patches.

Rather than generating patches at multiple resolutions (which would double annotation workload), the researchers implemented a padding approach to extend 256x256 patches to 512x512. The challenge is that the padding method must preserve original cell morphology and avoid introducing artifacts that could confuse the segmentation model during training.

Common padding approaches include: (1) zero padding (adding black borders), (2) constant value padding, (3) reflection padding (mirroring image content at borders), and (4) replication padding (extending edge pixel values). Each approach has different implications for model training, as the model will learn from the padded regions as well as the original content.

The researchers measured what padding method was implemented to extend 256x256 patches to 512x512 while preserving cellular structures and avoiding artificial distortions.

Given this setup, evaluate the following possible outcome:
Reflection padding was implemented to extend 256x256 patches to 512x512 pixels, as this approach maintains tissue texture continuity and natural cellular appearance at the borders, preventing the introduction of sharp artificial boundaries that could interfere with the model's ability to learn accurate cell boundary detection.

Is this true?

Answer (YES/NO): YES